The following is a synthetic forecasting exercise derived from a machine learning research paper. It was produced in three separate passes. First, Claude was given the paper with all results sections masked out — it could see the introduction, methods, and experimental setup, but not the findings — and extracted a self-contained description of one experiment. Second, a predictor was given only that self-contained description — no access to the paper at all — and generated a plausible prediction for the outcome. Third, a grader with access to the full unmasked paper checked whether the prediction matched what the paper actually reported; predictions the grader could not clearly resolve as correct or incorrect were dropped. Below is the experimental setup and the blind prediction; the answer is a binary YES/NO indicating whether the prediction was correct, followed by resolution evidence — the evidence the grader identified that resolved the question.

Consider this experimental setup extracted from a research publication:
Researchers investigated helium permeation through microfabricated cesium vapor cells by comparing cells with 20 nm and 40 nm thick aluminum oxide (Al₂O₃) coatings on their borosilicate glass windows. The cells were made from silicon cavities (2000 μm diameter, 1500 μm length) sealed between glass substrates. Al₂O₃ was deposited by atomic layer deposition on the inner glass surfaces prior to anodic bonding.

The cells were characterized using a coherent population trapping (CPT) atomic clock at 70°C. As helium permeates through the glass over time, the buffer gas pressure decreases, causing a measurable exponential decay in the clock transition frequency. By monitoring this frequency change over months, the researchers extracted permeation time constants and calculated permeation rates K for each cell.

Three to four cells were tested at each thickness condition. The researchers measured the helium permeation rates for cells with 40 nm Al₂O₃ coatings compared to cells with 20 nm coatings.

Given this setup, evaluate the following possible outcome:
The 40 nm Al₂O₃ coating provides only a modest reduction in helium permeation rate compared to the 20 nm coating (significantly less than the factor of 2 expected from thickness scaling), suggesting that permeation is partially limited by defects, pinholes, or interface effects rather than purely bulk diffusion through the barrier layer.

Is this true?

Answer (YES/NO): NO